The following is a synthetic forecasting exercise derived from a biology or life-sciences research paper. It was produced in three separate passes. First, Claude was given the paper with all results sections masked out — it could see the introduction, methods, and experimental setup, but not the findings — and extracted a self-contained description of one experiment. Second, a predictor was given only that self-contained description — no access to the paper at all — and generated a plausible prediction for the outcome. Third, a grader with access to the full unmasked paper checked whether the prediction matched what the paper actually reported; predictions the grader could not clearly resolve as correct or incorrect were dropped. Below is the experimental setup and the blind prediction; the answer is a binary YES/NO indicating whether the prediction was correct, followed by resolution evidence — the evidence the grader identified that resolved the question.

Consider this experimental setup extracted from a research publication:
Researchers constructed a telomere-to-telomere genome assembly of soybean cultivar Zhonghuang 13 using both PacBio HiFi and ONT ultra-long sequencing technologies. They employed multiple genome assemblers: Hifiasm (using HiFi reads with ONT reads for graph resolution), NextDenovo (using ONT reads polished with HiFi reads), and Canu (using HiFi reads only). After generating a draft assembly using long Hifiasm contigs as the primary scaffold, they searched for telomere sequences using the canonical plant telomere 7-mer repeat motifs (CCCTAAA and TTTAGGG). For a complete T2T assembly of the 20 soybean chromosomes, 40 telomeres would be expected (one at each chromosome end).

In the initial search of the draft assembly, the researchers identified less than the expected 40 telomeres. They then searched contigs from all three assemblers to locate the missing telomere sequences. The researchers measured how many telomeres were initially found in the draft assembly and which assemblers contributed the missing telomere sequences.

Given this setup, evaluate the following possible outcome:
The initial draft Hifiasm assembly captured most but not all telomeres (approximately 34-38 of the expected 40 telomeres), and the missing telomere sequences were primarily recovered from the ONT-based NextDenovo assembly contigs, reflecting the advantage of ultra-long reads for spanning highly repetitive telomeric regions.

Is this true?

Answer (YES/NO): NO